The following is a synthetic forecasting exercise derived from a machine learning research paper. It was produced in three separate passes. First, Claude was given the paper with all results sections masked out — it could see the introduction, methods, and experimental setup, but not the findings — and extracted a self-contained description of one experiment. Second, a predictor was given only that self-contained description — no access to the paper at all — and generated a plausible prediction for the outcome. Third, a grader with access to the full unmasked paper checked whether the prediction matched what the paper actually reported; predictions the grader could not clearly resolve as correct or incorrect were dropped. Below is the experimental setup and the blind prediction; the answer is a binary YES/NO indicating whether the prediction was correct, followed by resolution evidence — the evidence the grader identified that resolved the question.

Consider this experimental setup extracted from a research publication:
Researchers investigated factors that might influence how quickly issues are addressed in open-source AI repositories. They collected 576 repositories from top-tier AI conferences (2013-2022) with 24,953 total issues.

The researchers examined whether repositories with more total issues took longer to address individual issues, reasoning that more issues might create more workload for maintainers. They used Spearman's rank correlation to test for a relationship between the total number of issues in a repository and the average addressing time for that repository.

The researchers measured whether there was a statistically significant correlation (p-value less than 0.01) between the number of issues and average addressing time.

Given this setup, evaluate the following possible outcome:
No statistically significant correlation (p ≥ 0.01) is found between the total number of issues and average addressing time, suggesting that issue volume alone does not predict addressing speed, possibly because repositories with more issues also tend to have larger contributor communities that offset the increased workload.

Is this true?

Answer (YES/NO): NO